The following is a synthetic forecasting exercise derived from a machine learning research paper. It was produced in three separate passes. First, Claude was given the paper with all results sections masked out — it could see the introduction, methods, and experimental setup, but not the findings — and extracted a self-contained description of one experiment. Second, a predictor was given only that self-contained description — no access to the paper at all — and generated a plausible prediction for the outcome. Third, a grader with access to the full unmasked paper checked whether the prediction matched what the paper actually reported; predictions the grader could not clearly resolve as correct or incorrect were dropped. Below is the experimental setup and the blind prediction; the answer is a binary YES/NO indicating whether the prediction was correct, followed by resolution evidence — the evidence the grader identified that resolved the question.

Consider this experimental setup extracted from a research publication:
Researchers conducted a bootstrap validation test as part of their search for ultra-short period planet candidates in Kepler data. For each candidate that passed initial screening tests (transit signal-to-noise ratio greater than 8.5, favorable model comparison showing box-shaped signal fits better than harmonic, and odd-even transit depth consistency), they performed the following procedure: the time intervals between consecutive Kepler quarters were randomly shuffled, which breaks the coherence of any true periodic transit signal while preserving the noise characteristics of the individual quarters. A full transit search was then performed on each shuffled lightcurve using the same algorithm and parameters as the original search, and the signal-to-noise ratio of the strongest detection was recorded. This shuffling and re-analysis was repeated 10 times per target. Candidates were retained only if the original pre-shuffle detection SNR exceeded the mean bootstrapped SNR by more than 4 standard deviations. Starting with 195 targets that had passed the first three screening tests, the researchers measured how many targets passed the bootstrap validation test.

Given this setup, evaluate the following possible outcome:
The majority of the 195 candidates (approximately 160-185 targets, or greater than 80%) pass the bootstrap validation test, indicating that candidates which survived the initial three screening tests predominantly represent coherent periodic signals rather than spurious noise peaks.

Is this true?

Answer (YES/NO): NO